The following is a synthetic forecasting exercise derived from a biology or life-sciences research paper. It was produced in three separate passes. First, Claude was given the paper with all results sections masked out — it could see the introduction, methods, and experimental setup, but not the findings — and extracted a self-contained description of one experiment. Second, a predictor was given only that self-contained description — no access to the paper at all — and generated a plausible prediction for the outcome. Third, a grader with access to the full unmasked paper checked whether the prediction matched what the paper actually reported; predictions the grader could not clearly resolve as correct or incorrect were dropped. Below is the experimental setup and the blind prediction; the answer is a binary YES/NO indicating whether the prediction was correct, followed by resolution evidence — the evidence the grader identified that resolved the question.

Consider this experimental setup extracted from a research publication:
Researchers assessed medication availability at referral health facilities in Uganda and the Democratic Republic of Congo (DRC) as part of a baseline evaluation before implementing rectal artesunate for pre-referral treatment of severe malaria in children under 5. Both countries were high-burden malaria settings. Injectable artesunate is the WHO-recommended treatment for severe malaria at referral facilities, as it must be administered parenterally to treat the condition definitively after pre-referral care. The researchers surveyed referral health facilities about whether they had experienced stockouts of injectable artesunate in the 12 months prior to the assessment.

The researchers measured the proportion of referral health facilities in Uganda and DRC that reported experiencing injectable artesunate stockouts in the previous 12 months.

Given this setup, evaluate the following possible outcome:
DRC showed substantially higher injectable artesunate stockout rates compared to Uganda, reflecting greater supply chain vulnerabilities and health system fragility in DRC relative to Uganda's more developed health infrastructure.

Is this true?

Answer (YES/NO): NO